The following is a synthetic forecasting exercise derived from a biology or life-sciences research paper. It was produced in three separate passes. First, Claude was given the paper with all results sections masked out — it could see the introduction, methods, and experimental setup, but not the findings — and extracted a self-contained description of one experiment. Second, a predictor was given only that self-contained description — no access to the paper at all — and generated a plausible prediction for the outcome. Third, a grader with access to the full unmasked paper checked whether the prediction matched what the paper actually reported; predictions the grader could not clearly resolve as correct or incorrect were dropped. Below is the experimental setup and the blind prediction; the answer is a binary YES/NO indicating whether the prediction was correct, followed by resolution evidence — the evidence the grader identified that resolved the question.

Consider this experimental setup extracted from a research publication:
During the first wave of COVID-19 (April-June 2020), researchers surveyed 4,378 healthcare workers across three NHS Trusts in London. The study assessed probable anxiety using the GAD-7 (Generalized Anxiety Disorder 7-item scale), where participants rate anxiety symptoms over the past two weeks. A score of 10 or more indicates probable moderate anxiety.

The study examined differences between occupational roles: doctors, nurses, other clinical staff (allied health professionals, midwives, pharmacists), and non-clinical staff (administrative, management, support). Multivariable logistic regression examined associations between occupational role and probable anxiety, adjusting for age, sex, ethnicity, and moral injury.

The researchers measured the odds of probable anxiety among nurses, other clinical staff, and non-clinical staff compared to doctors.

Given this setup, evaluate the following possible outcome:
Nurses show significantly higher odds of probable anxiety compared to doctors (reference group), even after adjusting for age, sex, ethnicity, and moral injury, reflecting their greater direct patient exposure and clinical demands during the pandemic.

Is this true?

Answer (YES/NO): YES